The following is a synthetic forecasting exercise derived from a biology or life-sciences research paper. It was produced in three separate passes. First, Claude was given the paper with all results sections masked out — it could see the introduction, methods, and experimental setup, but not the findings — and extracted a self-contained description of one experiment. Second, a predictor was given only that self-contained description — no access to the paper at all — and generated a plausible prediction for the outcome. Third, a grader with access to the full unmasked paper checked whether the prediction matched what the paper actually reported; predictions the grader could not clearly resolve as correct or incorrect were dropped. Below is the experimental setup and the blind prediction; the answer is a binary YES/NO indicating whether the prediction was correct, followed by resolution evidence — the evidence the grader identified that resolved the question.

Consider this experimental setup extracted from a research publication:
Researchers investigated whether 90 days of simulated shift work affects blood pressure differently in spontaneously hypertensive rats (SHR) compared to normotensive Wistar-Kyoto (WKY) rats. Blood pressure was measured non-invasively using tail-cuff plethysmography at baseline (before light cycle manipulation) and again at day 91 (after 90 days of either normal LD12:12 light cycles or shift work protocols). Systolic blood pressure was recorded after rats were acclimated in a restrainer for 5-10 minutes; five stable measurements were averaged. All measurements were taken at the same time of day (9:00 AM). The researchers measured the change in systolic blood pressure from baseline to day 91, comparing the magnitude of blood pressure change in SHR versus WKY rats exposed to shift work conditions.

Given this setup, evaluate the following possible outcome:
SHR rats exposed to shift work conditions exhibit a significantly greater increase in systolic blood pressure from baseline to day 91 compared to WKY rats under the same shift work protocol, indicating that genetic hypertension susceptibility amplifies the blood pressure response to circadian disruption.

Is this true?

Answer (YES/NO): YES